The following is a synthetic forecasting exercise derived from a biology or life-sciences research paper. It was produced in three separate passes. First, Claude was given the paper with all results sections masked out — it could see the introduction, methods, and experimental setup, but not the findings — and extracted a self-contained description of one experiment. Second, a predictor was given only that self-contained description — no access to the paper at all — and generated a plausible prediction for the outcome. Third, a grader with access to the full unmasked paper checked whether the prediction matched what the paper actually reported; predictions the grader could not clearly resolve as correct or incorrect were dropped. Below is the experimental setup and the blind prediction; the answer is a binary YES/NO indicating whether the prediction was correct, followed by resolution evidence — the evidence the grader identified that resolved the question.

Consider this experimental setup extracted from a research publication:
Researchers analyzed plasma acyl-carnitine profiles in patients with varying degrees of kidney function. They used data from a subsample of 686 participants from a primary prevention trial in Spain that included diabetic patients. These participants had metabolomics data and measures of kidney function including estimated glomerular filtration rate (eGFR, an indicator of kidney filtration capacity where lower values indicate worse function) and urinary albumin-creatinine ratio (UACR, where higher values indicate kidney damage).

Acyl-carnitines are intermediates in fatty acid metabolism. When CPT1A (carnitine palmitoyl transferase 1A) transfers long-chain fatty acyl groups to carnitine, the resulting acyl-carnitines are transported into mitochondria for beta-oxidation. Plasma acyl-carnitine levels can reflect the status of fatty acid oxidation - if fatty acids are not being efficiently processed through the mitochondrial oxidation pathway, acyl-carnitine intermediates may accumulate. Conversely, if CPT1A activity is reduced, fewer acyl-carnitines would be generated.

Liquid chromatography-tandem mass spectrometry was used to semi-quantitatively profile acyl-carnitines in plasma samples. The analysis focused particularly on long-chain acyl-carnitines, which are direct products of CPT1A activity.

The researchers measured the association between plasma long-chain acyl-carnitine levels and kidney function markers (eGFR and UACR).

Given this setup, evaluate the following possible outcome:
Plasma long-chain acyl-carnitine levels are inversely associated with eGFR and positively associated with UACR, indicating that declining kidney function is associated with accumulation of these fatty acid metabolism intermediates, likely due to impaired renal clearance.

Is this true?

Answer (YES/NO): NO